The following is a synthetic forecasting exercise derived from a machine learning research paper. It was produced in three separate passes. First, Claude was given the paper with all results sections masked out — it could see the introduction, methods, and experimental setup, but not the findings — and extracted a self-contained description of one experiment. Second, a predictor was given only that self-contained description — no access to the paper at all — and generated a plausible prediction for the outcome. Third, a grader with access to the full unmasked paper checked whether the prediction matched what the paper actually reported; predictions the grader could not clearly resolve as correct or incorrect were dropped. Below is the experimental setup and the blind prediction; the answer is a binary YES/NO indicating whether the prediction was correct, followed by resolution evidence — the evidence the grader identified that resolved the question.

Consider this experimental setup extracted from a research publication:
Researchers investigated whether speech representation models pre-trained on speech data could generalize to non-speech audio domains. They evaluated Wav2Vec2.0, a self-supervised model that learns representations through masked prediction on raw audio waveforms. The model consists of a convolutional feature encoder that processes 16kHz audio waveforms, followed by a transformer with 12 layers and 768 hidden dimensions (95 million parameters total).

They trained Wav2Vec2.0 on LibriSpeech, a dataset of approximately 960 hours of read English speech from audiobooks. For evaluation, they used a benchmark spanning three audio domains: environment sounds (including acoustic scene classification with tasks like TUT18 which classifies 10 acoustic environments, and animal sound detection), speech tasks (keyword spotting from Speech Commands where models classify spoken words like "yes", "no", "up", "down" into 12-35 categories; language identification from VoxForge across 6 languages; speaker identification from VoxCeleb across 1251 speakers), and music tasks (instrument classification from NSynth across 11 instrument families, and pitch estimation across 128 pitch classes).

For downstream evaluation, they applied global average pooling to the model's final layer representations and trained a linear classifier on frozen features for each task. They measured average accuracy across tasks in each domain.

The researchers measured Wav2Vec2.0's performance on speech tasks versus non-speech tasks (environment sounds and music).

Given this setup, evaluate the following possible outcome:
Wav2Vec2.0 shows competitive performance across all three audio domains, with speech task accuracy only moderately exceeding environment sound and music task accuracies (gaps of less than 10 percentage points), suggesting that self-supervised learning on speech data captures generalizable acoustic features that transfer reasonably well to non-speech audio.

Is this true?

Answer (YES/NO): NO